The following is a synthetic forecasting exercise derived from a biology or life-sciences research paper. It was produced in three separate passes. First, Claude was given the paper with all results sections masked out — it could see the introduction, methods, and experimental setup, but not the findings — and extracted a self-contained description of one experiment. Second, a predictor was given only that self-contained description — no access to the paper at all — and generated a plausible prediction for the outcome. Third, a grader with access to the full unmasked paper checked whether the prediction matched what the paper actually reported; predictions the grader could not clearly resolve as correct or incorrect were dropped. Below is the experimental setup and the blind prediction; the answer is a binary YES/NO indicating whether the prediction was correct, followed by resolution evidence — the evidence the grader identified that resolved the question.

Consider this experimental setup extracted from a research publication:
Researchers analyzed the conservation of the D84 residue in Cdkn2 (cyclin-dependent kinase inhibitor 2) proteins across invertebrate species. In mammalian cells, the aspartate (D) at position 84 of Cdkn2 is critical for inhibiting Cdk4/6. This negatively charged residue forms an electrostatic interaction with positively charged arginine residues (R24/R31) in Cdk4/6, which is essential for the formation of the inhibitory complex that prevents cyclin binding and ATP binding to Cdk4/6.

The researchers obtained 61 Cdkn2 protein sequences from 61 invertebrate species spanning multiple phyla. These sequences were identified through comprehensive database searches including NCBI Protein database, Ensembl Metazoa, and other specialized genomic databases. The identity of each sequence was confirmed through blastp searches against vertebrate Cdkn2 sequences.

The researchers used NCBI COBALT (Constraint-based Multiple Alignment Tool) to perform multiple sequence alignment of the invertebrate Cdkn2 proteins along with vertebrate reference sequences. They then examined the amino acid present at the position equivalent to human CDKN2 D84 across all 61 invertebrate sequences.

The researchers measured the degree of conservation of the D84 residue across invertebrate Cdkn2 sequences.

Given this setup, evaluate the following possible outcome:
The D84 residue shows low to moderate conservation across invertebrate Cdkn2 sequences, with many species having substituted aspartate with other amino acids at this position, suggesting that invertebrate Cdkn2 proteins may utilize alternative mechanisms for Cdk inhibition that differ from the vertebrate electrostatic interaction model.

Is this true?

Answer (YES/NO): NO